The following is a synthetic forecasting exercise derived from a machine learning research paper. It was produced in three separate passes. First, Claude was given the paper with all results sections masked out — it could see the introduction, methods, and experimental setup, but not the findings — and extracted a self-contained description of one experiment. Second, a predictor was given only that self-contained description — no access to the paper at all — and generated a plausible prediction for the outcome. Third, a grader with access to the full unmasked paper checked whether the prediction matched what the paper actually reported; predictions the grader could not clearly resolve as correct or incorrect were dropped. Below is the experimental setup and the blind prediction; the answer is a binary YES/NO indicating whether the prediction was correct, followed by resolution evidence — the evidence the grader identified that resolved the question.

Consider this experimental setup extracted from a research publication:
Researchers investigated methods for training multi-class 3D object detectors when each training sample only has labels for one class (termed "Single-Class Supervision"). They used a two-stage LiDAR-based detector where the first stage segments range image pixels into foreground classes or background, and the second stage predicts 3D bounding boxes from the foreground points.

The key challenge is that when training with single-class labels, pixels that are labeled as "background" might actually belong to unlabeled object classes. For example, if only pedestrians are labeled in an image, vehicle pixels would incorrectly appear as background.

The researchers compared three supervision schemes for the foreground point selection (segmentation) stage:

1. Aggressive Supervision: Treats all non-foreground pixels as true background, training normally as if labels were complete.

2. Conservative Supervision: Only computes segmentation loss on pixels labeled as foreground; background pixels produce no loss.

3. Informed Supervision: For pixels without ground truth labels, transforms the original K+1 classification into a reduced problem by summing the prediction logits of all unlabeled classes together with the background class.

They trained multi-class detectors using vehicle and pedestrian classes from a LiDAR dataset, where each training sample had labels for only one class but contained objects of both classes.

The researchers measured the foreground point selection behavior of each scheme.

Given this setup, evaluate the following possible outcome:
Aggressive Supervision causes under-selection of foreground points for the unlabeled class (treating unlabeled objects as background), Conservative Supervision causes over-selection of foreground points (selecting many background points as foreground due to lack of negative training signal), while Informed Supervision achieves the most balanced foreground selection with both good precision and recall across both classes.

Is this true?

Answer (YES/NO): YES